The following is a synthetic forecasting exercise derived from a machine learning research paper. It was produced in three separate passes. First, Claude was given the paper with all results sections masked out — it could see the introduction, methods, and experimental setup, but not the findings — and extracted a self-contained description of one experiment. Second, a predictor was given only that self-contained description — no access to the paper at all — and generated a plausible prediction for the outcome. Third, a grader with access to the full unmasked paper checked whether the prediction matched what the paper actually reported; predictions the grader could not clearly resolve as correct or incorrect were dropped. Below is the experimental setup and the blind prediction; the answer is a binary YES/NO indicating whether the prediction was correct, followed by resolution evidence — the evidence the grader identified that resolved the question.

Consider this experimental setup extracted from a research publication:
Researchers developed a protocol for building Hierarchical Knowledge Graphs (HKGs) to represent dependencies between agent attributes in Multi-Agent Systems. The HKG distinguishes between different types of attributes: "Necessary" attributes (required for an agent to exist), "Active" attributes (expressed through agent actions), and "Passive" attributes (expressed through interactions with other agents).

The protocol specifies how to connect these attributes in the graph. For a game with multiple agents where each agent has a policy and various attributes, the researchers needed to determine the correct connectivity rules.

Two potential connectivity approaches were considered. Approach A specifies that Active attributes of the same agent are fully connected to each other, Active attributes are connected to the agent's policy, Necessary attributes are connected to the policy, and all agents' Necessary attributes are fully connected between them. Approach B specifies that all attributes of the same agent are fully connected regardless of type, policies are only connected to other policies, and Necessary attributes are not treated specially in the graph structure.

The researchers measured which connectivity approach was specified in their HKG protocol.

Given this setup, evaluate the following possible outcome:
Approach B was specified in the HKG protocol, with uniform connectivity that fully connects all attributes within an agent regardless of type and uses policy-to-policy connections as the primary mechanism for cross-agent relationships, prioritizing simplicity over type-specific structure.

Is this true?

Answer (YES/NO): NO